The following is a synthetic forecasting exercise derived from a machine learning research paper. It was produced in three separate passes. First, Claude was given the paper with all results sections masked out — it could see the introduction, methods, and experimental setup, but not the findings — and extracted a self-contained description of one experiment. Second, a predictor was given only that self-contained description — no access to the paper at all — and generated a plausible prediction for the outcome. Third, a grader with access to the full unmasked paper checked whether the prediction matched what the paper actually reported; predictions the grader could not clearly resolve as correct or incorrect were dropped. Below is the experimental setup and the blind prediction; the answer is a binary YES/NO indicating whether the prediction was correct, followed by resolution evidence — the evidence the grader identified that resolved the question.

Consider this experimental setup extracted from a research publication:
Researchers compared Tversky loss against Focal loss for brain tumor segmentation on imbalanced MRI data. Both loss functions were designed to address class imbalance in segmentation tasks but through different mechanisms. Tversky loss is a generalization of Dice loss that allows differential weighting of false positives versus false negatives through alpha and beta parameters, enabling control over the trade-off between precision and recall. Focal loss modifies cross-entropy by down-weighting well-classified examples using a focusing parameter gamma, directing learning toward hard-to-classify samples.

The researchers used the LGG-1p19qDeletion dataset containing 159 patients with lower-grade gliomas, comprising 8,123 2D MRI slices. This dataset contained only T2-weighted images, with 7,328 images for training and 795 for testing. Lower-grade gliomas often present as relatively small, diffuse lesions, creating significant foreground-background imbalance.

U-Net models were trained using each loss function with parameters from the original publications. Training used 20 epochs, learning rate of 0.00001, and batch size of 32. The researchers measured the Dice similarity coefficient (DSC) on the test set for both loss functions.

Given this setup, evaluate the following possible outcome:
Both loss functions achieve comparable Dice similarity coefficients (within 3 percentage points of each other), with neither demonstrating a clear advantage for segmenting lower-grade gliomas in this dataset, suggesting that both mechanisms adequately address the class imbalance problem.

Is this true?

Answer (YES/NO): NO